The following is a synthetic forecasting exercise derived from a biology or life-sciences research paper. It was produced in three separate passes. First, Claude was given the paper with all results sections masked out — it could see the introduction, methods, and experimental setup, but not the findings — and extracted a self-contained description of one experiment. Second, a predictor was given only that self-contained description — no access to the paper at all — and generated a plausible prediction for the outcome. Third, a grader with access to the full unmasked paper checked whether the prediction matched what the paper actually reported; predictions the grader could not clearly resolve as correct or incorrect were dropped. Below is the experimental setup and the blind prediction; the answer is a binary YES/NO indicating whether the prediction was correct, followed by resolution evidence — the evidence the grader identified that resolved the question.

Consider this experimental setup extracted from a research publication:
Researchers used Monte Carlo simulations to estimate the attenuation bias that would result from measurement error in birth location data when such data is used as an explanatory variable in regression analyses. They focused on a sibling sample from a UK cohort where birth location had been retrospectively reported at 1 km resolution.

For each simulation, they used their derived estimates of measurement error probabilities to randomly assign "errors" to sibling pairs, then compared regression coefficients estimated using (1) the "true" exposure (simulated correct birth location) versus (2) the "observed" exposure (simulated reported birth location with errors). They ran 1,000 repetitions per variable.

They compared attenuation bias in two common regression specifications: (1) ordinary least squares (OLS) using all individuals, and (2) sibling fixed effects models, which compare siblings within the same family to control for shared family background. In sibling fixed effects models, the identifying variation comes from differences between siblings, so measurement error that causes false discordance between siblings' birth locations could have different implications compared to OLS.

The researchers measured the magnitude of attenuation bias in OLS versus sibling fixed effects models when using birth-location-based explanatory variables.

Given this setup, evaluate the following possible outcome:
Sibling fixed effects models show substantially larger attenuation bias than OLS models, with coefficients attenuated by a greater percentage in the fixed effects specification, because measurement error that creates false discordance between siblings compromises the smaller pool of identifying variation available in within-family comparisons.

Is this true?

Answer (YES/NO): YES